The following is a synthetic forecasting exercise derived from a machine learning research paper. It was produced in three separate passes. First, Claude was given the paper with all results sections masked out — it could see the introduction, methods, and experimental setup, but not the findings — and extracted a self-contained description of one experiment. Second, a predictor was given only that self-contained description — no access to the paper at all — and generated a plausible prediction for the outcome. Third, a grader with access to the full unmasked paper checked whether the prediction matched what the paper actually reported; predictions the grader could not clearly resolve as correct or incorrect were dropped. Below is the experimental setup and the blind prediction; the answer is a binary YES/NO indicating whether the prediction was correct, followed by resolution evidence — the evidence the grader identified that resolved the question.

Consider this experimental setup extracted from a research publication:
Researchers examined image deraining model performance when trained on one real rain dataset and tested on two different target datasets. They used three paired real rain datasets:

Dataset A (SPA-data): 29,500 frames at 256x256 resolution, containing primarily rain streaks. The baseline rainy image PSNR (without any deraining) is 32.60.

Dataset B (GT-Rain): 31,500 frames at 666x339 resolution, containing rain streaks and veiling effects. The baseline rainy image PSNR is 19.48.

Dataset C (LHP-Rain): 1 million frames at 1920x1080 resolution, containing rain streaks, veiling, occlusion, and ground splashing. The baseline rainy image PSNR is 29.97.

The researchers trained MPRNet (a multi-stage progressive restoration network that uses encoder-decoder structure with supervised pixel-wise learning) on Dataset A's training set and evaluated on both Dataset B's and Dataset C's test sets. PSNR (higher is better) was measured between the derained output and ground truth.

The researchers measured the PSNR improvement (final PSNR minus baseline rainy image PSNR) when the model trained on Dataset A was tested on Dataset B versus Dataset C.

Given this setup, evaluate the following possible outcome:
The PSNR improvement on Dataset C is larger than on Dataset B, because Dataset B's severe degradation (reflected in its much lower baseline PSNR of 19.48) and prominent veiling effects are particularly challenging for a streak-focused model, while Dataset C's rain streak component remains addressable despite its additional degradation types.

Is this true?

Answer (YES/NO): NO